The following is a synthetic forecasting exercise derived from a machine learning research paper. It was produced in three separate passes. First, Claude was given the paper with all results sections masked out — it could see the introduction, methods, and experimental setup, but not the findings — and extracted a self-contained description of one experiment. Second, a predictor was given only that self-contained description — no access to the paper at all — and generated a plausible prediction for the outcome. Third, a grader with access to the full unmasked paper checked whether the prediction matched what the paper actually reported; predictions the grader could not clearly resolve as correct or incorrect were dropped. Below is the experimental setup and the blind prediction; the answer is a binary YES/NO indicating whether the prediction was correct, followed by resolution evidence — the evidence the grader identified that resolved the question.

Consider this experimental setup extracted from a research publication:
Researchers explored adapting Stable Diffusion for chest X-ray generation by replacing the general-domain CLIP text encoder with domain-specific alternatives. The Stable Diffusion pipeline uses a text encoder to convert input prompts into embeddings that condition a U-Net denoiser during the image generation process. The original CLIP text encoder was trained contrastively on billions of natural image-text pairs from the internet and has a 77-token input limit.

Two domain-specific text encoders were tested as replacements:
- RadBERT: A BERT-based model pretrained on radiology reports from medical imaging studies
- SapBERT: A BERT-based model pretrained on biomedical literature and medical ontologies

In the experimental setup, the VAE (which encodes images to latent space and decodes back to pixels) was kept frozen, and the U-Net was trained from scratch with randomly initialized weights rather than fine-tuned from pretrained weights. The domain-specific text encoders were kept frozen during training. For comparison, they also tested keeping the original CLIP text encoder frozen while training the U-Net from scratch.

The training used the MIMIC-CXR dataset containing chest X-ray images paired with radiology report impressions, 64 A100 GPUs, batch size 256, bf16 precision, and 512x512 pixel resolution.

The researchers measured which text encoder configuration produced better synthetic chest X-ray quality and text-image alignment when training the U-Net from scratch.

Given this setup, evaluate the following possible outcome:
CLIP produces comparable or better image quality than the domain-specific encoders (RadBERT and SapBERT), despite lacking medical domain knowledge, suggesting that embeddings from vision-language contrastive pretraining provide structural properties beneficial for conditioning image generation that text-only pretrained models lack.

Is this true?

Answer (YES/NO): NO